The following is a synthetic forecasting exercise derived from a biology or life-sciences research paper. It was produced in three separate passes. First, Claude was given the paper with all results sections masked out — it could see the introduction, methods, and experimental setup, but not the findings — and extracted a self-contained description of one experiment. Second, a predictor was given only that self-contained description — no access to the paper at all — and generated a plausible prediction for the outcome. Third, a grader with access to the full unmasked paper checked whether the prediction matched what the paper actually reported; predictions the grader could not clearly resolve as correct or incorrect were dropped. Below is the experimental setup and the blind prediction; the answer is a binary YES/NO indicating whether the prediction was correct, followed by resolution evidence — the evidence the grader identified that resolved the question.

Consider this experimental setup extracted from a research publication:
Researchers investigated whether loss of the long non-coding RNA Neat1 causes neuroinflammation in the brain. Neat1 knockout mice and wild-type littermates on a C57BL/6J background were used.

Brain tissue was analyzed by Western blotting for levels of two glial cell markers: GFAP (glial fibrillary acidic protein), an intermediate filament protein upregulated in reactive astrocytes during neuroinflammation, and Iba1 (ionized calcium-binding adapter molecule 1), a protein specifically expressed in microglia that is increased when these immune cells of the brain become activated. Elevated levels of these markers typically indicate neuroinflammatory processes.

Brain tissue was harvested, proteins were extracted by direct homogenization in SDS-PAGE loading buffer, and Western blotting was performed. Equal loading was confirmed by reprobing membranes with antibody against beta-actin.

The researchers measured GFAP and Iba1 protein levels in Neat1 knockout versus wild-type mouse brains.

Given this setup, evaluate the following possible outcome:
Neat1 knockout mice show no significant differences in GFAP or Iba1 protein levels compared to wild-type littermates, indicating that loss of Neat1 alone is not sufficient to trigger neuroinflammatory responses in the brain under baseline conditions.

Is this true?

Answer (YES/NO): YES